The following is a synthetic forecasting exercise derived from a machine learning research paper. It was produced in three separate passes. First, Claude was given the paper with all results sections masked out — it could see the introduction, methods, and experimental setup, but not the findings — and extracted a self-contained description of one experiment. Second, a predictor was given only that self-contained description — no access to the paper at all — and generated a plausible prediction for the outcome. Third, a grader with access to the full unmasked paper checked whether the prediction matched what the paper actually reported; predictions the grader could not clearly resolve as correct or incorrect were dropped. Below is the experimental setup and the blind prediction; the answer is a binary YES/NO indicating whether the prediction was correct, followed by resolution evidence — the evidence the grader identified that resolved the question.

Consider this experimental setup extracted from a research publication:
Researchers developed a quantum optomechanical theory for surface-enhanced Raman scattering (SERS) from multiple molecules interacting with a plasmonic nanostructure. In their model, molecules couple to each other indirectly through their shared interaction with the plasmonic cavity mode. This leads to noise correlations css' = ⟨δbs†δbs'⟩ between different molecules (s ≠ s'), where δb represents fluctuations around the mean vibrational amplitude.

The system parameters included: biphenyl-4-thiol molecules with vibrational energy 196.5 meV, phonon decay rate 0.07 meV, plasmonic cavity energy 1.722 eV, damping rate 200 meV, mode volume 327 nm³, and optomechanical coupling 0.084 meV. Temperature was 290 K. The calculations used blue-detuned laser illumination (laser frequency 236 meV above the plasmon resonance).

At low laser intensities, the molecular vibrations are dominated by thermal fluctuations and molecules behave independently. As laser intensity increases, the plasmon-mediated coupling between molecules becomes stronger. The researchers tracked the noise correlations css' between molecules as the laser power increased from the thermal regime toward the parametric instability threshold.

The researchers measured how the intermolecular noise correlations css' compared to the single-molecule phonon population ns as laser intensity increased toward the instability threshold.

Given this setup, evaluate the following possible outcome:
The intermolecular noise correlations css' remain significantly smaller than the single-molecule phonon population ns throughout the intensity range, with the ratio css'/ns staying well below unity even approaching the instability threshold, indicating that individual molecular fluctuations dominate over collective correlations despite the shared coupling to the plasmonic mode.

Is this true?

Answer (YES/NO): NO